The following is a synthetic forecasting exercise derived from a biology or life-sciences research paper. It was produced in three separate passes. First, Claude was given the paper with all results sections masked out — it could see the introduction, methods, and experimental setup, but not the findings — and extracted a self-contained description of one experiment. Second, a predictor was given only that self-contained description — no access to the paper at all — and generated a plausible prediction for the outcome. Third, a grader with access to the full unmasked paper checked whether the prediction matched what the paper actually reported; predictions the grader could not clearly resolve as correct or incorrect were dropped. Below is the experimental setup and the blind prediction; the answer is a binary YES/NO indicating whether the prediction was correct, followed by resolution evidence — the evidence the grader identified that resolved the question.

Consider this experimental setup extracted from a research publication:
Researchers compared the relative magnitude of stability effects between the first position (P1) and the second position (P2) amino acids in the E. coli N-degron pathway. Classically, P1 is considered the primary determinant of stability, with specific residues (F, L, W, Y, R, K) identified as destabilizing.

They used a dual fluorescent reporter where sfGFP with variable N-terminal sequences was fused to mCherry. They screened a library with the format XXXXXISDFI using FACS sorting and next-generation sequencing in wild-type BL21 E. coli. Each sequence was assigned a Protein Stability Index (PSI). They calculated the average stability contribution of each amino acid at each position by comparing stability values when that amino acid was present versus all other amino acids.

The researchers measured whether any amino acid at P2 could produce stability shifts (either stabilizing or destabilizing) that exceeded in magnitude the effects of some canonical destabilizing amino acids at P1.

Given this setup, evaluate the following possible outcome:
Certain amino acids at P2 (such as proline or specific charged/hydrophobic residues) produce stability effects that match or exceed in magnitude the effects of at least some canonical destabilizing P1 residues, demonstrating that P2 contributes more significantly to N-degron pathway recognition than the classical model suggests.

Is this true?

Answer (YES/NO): YES